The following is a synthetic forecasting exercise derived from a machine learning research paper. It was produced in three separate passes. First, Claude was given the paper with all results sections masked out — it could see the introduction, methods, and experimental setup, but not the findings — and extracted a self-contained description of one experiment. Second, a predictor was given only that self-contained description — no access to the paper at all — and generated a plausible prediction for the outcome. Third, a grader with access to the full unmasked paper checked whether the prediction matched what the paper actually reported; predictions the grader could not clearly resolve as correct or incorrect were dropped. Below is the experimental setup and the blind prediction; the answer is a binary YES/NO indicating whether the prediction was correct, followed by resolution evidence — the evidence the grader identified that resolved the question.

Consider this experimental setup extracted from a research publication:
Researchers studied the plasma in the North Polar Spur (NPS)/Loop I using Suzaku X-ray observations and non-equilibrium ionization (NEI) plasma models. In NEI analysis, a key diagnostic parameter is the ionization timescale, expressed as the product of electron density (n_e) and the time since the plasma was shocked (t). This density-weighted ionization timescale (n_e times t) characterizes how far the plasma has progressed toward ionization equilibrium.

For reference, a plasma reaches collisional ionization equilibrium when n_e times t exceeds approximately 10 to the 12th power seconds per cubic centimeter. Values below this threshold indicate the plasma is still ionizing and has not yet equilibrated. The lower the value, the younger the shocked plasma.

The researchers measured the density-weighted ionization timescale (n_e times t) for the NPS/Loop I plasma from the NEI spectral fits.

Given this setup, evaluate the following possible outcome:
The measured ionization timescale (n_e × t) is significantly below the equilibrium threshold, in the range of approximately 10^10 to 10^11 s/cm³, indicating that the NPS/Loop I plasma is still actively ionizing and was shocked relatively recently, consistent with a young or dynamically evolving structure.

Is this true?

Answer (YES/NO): NO